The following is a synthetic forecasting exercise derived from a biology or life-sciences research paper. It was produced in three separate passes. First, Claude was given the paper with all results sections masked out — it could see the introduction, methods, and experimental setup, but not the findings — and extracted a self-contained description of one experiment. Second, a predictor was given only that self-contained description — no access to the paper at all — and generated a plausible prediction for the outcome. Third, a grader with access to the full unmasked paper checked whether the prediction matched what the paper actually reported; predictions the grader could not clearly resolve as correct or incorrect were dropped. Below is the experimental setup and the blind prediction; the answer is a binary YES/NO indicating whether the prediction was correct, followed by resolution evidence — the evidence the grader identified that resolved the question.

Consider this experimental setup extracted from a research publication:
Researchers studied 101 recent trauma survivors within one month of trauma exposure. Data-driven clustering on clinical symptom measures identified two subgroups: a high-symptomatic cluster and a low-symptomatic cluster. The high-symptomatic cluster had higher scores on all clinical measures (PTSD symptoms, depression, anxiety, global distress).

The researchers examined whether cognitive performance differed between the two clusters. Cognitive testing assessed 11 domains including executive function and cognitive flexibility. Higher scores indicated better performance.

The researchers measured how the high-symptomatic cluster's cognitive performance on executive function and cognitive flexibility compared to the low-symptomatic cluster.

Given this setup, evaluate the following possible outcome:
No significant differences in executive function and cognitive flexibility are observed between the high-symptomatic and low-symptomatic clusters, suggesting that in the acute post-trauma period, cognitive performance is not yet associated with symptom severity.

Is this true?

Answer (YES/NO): NO